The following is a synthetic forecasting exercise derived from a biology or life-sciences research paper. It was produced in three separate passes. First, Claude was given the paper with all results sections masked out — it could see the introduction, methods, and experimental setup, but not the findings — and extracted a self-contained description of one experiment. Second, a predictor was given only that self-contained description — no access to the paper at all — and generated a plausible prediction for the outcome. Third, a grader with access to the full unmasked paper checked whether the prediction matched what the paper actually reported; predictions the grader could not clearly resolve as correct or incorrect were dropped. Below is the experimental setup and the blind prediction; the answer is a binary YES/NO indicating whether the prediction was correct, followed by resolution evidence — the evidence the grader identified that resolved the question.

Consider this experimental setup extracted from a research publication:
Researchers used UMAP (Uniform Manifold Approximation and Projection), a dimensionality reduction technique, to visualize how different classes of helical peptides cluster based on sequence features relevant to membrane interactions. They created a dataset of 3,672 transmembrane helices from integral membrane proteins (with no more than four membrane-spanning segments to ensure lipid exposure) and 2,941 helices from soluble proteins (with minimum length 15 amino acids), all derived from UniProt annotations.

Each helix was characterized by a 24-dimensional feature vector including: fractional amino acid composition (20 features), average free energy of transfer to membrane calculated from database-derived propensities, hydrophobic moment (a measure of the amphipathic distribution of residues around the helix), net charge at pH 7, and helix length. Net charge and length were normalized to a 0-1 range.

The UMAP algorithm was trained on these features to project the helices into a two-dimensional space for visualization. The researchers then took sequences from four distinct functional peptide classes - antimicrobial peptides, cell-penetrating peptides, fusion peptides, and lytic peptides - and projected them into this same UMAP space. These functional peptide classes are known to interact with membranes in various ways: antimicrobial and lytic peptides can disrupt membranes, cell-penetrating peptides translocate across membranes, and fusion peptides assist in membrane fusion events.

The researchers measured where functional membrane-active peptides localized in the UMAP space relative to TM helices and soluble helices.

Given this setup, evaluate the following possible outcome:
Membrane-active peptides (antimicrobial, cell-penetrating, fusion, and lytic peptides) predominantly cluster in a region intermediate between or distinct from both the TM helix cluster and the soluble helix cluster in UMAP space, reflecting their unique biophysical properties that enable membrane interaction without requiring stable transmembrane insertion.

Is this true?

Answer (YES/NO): NO